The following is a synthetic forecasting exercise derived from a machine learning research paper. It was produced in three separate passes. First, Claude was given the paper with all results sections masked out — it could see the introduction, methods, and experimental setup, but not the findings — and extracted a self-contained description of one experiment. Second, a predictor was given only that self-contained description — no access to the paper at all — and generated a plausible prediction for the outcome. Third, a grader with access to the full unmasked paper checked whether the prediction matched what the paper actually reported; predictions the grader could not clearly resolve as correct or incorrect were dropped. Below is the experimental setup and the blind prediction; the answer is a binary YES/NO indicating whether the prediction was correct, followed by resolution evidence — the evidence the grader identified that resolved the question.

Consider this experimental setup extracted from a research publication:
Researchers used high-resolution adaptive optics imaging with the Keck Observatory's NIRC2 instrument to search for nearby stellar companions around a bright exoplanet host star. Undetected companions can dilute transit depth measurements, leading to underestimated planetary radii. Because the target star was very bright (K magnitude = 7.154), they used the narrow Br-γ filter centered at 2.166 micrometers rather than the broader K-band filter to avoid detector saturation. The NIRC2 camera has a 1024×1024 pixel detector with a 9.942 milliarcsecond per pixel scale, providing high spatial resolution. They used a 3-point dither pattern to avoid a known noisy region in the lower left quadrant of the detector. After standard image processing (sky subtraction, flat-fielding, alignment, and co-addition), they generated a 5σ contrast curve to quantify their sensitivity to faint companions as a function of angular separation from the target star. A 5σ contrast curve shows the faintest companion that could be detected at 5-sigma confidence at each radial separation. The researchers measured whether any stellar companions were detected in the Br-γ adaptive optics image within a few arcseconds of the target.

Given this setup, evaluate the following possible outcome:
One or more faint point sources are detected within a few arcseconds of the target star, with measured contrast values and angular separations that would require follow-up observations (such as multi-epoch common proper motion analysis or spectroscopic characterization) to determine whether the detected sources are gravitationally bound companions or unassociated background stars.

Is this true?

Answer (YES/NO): YES